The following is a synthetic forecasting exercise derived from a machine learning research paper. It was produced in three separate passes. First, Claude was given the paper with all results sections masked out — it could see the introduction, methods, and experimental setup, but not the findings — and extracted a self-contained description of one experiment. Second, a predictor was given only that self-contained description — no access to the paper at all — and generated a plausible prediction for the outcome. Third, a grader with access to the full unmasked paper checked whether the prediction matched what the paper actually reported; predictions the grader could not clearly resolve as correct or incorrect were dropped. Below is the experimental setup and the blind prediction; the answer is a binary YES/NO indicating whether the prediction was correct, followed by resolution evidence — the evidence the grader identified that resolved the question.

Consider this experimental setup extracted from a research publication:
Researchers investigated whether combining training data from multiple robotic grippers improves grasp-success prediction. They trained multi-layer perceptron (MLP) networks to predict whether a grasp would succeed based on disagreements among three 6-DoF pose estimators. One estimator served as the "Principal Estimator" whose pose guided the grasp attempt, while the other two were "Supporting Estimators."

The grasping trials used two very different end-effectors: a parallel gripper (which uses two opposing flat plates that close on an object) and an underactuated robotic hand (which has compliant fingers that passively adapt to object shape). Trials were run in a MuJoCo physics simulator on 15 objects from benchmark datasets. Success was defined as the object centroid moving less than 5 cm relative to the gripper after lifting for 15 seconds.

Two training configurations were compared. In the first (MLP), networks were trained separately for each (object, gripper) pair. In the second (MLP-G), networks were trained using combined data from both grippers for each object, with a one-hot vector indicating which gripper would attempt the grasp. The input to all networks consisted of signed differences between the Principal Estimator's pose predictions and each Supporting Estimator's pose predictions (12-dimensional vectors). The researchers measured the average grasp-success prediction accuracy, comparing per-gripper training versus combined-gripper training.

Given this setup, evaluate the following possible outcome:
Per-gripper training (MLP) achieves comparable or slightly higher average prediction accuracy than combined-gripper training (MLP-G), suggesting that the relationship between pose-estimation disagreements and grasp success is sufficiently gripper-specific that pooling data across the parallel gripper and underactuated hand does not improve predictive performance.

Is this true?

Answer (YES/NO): NO